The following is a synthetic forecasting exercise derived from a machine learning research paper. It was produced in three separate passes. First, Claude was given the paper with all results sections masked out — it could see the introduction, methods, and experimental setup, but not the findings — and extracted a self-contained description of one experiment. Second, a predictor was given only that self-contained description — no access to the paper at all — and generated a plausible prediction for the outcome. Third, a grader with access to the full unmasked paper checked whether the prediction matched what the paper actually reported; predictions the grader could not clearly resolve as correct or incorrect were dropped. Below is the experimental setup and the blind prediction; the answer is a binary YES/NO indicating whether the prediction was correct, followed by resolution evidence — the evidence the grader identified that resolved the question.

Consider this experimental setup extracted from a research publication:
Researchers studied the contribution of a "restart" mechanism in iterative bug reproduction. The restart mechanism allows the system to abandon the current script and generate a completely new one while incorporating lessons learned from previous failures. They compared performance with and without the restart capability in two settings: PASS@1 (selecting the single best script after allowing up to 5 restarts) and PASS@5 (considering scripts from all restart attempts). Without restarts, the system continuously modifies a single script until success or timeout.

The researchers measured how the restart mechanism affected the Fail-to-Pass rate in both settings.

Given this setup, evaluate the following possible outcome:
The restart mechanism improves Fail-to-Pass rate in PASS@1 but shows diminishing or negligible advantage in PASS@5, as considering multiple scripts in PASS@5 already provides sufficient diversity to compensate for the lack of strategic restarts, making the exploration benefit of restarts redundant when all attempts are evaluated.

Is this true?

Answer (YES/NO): NO